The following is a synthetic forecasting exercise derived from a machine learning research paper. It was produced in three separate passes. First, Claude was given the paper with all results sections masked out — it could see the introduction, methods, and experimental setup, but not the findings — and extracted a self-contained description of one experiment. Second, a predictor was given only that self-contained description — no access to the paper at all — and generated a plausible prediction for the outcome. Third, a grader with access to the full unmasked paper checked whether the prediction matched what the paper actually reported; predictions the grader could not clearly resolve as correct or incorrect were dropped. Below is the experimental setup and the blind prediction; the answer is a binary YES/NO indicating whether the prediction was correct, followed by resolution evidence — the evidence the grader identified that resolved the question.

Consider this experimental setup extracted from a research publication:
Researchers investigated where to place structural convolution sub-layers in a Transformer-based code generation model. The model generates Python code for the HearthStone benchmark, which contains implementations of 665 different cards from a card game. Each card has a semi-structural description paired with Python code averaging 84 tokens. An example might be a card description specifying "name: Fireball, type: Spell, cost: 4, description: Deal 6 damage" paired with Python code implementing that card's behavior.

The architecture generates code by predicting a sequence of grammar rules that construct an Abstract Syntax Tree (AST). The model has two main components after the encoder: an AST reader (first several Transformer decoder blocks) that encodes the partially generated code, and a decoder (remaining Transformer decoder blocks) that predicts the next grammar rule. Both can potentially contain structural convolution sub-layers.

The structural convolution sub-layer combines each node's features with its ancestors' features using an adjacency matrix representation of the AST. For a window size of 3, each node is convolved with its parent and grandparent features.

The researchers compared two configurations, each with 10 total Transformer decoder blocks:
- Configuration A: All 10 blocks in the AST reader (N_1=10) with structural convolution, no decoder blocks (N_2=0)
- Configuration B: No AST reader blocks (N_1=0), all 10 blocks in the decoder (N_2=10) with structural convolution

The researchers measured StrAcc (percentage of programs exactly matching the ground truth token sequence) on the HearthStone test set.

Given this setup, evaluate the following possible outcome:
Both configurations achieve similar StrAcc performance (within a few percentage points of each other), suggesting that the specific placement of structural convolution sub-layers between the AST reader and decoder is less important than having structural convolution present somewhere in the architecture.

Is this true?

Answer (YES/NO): NO